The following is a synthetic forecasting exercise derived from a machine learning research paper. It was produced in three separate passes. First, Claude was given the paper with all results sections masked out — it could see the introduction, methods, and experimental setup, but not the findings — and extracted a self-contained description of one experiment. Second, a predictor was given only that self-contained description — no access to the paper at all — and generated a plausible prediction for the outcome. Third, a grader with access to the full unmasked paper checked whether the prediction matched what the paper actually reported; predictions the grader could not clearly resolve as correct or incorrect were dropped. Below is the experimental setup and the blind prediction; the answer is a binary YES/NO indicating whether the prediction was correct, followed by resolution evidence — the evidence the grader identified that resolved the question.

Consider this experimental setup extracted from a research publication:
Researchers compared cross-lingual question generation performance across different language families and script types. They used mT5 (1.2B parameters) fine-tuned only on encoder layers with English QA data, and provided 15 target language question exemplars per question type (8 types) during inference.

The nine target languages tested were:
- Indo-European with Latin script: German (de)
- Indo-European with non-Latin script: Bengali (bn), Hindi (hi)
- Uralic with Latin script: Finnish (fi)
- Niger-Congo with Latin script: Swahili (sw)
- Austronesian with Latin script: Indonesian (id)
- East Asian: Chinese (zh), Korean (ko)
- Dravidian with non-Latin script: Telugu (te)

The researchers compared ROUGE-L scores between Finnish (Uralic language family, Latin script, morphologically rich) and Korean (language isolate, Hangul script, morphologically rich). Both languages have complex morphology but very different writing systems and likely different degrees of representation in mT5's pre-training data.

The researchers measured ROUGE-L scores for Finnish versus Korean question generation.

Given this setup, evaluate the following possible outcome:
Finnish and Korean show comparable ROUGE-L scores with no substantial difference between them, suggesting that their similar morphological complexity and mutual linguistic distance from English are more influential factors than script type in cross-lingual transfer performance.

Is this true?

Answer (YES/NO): NO